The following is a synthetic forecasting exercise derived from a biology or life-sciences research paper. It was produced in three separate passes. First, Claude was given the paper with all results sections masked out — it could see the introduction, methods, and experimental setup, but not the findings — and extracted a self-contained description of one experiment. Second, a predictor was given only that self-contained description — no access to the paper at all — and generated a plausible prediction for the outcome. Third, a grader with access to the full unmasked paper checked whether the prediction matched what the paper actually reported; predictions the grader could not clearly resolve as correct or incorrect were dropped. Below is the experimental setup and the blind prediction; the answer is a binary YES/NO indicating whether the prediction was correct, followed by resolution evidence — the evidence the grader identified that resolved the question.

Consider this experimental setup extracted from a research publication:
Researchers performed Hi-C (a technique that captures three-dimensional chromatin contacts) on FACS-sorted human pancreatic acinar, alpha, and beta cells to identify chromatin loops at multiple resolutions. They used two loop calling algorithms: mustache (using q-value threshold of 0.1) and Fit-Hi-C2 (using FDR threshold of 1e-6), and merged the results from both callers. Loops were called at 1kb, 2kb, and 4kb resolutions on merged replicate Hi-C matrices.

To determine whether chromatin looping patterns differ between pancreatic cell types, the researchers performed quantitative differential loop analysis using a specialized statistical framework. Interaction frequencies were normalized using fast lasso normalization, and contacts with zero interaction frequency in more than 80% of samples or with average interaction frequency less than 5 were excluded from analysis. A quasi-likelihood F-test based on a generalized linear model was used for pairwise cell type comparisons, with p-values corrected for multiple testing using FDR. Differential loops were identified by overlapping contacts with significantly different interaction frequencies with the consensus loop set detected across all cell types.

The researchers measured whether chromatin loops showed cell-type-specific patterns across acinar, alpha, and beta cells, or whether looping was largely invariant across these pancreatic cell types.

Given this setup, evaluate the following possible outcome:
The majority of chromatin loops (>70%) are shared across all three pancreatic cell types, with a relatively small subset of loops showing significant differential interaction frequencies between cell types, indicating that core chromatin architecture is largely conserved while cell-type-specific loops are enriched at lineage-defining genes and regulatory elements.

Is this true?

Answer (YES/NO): YES